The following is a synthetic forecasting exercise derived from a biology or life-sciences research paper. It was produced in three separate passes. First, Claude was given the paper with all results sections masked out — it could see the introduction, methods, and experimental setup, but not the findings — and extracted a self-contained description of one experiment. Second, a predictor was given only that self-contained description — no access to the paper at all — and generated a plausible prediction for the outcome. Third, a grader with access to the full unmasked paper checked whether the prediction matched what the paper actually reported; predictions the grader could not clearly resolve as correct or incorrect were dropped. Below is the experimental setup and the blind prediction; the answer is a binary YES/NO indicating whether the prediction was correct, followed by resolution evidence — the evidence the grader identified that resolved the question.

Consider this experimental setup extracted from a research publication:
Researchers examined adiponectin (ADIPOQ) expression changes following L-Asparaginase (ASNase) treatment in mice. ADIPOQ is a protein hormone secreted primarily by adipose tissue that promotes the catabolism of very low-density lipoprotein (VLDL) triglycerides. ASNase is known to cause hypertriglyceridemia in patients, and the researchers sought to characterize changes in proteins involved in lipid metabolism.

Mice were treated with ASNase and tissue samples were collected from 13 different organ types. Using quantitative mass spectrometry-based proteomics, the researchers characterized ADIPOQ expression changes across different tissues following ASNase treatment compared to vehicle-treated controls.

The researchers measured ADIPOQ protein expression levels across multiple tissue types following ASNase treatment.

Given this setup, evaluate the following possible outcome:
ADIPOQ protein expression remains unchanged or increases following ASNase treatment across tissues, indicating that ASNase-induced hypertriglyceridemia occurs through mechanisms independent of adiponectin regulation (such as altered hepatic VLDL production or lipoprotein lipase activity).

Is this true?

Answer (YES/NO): NO